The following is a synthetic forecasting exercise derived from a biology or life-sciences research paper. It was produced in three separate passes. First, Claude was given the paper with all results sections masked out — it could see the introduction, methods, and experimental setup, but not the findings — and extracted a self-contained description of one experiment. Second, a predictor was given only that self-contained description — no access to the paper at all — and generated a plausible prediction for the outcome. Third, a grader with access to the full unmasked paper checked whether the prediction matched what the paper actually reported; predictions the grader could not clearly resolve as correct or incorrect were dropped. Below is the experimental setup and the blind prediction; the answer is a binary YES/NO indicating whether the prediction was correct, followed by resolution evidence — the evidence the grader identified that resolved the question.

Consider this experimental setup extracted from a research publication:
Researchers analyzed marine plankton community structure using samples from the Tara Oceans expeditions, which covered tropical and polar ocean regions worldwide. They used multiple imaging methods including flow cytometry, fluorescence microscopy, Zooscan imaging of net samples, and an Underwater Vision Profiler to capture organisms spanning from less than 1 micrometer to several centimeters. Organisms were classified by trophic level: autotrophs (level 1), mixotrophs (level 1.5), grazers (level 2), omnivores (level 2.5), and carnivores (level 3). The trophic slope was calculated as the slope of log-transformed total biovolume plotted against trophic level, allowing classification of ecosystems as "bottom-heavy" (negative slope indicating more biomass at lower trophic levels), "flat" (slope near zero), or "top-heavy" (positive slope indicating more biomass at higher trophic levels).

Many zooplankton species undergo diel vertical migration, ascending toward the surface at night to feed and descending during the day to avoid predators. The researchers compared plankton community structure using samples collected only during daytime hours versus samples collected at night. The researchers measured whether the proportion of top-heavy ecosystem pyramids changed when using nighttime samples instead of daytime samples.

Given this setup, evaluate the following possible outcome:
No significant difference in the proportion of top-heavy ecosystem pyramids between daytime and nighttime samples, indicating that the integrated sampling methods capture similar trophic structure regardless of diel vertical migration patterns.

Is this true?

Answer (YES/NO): NO